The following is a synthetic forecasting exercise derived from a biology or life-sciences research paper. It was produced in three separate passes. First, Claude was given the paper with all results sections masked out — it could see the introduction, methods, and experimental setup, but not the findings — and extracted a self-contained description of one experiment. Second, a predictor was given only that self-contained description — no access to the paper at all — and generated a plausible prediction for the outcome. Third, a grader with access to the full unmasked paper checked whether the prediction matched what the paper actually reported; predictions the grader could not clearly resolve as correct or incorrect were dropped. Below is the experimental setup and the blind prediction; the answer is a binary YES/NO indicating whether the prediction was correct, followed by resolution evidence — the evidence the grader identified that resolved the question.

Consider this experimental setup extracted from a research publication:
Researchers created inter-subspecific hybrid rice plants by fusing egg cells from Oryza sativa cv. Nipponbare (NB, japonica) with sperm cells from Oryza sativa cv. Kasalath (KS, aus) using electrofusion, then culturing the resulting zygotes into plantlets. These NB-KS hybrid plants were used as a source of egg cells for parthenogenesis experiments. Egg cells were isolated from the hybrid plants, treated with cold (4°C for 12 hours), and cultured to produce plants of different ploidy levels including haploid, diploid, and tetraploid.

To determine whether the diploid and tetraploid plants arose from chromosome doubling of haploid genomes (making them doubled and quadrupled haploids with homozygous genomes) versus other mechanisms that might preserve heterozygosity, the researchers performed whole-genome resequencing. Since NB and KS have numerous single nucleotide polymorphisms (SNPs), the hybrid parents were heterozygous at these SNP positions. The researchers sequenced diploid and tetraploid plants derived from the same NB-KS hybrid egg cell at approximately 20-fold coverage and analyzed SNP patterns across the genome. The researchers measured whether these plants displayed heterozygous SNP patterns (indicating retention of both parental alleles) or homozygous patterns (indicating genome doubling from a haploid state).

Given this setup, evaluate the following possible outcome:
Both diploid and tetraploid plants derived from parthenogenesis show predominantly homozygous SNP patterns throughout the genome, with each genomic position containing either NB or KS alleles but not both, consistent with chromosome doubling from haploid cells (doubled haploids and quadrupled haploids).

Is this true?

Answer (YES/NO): YES